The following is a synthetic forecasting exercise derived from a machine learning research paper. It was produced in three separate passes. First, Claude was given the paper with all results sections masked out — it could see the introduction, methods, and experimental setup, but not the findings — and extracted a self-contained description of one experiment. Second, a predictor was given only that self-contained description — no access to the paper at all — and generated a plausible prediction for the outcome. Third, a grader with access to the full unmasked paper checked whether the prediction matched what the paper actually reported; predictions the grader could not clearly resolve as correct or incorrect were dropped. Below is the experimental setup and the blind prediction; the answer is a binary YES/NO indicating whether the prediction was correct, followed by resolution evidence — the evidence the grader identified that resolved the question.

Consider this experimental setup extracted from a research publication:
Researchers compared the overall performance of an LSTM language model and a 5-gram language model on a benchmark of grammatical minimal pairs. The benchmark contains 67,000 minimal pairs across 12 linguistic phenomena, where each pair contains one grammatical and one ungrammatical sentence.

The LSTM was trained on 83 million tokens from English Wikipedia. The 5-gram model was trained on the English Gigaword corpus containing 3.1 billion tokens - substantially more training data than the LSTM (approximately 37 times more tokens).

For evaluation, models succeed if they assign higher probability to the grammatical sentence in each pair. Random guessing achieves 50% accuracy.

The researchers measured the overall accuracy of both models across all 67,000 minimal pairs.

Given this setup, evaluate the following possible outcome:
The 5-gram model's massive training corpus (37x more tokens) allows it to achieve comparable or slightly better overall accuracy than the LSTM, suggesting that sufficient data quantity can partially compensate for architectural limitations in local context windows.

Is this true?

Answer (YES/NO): NO